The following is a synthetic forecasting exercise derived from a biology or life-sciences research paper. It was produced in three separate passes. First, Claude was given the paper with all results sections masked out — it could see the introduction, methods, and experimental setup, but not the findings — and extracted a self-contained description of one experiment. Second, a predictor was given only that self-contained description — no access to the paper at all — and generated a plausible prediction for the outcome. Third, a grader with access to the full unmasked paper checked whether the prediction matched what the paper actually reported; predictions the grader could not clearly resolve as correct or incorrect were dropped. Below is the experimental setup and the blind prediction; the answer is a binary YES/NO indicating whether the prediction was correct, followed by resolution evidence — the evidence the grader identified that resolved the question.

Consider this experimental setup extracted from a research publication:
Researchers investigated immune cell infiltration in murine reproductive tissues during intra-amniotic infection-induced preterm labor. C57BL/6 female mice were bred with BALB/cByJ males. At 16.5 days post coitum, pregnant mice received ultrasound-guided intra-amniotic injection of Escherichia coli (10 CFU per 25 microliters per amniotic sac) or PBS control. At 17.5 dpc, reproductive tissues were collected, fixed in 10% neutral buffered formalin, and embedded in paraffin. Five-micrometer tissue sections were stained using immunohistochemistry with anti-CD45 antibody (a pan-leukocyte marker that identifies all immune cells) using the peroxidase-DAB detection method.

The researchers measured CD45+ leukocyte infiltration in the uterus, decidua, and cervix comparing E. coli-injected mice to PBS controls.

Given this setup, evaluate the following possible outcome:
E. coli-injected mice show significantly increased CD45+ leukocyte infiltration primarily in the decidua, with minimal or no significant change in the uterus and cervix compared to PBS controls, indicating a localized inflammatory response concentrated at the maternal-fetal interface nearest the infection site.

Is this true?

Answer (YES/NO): NO